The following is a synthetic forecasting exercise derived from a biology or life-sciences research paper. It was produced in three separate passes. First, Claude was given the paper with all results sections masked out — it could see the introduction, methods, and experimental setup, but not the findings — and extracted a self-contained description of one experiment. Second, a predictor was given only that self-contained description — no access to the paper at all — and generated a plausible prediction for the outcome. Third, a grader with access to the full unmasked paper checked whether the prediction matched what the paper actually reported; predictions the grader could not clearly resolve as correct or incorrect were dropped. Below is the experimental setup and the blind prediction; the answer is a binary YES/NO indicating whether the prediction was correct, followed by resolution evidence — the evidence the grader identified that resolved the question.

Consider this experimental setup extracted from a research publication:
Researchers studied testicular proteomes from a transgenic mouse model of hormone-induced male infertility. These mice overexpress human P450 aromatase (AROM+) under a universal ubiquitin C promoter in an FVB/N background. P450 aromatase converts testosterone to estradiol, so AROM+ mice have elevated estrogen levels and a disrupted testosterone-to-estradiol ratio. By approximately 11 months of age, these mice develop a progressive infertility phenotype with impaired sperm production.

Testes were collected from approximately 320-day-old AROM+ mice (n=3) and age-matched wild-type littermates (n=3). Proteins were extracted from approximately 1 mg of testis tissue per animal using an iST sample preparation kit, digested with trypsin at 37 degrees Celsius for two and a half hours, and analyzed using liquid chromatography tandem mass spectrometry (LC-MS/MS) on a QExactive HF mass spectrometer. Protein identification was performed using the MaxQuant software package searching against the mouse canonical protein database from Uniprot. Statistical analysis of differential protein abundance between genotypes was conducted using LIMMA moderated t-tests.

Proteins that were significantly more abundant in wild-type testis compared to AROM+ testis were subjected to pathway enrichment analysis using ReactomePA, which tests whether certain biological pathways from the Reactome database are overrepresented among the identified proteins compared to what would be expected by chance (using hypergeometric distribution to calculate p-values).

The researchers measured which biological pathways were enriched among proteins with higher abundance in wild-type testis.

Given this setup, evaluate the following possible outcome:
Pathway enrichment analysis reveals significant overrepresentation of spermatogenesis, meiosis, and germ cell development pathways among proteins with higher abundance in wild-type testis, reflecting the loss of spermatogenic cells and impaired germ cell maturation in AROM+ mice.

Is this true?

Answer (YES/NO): NO